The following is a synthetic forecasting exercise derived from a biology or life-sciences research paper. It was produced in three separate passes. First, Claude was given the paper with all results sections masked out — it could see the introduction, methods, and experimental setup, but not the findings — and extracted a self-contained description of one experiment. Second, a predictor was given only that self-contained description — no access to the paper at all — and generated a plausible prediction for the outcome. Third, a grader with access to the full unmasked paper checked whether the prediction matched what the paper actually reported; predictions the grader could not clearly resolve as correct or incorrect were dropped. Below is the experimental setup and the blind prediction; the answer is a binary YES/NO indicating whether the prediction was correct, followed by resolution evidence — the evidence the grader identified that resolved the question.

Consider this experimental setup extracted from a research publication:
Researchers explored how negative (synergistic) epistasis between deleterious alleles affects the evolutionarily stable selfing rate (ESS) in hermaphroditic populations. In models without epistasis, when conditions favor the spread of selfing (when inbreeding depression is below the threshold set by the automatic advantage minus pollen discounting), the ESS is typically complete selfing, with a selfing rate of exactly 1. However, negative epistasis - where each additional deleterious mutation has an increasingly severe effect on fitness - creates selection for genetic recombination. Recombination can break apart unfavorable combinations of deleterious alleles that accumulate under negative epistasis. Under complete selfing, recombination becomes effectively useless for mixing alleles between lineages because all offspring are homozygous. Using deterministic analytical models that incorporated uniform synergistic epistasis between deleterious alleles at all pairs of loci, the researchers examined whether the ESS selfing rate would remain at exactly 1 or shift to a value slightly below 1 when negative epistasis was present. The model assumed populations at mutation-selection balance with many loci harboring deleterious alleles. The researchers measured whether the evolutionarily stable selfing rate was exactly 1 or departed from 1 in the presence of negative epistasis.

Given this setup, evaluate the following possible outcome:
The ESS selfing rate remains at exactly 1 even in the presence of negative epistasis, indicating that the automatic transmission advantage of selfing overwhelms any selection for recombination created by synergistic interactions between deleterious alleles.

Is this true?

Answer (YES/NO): NO